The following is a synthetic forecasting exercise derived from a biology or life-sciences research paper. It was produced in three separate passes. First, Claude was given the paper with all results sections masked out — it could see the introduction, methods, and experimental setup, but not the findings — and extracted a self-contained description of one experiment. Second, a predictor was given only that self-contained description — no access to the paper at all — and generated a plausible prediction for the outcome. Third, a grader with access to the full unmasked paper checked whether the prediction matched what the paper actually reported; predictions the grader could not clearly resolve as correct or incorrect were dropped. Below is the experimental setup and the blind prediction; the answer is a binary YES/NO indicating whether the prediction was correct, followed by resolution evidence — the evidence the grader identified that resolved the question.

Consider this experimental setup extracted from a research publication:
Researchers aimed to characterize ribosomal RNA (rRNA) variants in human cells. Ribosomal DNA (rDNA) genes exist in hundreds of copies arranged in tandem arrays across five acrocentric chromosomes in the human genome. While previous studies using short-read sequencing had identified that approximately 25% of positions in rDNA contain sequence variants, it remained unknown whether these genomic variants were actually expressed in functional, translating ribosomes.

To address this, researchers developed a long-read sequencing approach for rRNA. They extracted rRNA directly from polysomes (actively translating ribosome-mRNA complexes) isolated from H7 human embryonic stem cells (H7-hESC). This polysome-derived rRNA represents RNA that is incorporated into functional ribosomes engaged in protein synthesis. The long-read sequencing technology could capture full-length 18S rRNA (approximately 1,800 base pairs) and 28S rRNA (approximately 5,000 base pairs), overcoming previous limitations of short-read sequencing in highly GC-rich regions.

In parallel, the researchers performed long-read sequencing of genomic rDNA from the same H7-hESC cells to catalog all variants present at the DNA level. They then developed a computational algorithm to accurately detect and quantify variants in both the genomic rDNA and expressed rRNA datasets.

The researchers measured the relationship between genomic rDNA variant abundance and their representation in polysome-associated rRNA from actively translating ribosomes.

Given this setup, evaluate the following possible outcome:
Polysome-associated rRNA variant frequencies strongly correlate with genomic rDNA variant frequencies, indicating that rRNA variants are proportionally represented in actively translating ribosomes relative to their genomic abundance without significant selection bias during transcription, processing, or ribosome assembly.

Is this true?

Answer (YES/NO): YES